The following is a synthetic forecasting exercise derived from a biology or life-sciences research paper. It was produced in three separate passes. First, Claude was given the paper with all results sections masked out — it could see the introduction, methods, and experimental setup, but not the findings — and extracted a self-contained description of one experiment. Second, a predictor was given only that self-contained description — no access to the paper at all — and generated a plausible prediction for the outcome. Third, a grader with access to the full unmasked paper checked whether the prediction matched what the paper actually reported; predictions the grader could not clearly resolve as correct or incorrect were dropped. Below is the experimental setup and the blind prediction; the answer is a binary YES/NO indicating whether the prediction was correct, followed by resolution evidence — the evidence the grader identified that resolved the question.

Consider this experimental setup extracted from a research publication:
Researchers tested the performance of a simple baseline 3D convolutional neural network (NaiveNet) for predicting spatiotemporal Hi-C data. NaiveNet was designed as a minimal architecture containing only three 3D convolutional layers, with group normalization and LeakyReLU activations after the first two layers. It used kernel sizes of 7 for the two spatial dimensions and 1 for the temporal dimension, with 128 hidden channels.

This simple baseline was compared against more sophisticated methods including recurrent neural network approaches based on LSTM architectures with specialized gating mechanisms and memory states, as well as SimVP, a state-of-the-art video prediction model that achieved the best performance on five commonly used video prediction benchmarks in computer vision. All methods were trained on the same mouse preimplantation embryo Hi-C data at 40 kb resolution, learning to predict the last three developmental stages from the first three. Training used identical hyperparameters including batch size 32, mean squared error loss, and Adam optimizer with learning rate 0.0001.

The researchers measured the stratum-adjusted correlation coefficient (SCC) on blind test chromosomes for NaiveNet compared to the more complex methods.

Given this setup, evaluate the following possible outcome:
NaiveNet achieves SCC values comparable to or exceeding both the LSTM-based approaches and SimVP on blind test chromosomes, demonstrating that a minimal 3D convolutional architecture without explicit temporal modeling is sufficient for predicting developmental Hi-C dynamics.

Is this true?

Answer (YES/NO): NO